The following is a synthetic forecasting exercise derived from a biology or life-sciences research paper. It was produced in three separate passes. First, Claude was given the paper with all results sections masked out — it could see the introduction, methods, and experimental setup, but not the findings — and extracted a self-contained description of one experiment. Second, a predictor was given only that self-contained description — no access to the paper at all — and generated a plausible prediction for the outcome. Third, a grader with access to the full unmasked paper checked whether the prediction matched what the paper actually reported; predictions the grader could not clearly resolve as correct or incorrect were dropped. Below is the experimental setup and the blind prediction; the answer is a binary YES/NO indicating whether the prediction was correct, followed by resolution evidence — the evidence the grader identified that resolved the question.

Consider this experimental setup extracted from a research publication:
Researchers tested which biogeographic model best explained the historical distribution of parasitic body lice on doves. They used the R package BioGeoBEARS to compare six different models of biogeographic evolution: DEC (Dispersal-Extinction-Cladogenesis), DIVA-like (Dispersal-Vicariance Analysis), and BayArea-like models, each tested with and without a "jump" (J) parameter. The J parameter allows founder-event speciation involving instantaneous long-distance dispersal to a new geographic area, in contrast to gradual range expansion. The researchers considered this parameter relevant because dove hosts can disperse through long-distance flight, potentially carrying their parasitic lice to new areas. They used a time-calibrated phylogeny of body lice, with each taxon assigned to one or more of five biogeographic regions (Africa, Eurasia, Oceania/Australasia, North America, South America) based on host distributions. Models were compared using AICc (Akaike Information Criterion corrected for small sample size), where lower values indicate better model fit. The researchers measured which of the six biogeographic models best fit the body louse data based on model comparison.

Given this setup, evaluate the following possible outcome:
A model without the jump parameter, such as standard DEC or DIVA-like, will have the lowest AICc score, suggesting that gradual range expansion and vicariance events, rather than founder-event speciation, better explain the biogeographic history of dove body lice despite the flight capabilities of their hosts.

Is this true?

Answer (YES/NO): NO